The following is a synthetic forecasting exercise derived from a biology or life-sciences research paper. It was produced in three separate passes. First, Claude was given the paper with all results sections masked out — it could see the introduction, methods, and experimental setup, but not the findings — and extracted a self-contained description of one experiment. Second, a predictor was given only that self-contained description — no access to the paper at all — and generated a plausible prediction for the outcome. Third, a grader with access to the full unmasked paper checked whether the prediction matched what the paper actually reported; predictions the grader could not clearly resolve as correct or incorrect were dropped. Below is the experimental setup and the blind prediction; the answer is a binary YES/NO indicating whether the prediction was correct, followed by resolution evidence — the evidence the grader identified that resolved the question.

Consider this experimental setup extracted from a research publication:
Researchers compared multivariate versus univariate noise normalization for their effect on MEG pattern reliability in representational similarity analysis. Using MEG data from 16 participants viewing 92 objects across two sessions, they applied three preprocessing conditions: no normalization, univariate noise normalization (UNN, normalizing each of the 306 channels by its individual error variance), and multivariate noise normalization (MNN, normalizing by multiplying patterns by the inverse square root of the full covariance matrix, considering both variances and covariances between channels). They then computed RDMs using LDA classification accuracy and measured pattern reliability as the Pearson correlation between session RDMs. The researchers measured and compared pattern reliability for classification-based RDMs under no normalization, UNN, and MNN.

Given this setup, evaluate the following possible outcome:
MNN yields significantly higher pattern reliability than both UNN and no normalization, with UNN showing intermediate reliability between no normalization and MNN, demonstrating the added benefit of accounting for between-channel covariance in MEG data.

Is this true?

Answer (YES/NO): YES